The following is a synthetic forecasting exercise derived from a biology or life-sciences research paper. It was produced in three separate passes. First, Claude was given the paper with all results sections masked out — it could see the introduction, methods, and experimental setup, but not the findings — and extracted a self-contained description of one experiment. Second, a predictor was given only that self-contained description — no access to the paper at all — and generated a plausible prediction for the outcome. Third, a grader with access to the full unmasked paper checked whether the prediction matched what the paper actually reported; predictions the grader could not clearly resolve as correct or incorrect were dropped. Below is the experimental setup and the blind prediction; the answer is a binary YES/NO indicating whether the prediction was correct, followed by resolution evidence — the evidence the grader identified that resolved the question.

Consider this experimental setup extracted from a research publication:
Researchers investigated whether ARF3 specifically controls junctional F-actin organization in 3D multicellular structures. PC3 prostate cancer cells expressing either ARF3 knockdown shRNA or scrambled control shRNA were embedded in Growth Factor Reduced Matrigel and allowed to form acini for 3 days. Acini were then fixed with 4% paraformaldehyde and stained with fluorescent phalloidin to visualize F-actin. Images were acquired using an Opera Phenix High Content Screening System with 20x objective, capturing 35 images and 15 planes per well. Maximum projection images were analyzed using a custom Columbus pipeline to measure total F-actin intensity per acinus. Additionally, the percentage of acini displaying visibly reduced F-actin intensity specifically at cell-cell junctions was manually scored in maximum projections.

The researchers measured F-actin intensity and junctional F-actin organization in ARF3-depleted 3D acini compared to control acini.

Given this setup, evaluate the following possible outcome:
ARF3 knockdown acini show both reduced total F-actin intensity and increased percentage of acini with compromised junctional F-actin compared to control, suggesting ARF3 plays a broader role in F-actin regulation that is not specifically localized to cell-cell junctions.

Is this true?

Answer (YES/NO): NO